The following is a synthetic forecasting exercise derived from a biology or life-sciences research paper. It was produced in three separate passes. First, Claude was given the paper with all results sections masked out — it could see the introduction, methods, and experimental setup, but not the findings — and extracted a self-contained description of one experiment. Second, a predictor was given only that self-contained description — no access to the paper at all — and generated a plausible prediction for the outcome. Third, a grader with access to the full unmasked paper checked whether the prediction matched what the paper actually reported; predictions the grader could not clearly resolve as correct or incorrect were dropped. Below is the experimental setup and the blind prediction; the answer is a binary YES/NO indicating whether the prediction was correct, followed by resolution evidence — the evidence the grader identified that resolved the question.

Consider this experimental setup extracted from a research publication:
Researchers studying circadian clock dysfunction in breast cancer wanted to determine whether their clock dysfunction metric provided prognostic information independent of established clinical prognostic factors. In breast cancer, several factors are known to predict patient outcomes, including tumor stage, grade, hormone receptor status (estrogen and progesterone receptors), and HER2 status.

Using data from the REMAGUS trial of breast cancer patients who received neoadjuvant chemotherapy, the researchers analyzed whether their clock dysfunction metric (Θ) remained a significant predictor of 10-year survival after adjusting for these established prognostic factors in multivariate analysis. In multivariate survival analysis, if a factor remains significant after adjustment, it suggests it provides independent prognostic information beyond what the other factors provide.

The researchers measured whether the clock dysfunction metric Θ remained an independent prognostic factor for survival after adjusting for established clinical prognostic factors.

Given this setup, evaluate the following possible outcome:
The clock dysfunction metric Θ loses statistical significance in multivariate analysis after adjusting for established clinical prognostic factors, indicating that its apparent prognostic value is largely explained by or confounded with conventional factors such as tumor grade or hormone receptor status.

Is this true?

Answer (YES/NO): NO